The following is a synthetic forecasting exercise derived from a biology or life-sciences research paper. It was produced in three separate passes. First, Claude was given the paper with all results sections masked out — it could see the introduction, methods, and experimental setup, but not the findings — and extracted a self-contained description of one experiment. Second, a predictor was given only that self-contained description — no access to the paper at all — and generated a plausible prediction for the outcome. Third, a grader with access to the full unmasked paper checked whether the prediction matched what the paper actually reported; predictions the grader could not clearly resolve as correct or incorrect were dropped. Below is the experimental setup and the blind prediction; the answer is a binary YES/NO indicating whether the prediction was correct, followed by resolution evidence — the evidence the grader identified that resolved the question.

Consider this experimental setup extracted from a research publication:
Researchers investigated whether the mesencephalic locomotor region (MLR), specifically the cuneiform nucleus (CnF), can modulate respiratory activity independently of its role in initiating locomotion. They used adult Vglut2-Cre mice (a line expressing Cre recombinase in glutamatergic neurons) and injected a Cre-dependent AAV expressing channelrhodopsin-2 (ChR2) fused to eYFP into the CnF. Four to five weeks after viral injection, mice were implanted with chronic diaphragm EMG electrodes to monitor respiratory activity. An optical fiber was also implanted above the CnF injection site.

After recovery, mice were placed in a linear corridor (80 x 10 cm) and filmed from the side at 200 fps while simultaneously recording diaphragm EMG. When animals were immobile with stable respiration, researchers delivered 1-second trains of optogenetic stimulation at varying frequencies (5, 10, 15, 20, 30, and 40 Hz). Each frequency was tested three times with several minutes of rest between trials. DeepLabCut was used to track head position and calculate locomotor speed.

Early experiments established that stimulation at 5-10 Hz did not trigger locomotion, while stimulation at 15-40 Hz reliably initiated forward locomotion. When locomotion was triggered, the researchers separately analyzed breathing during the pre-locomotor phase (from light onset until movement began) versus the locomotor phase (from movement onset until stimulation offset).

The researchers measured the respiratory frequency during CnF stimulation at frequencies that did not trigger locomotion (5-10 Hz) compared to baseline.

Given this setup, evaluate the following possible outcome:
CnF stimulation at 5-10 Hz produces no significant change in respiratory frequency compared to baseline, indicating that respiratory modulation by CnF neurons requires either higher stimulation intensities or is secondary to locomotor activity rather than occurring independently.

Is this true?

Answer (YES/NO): NO